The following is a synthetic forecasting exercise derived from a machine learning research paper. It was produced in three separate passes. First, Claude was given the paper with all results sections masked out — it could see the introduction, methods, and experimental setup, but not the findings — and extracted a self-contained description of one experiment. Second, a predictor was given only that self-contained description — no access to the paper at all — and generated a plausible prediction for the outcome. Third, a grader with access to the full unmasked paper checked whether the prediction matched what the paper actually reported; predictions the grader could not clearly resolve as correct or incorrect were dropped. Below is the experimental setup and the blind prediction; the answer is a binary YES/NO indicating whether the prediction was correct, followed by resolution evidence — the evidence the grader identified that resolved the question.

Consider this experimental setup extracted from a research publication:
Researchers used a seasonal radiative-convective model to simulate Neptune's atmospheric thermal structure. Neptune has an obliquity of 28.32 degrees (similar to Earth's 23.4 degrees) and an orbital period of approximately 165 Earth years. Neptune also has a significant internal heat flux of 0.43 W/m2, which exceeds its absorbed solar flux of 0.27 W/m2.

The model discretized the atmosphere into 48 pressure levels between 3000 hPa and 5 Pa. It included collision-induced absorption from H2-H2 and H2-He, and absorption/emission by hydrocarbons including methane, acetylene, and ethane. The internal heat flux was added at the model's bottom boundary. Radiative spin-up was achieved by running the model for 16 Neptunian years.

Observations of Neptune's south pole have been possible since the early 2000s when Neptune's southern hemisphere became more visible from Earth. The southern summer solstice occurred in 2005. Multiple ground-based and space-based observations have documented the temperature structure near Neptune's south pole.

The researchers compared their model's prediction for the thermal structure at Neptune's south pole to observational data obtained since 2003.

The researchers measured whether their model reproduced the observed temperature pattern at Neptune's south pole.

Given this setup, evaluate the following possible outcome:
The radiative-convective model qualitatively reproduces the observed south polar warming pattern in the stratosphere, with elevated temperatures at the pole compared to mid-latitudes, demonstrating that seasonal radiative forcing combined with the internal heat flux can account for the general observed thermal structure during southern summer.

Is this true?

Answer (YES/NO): NO